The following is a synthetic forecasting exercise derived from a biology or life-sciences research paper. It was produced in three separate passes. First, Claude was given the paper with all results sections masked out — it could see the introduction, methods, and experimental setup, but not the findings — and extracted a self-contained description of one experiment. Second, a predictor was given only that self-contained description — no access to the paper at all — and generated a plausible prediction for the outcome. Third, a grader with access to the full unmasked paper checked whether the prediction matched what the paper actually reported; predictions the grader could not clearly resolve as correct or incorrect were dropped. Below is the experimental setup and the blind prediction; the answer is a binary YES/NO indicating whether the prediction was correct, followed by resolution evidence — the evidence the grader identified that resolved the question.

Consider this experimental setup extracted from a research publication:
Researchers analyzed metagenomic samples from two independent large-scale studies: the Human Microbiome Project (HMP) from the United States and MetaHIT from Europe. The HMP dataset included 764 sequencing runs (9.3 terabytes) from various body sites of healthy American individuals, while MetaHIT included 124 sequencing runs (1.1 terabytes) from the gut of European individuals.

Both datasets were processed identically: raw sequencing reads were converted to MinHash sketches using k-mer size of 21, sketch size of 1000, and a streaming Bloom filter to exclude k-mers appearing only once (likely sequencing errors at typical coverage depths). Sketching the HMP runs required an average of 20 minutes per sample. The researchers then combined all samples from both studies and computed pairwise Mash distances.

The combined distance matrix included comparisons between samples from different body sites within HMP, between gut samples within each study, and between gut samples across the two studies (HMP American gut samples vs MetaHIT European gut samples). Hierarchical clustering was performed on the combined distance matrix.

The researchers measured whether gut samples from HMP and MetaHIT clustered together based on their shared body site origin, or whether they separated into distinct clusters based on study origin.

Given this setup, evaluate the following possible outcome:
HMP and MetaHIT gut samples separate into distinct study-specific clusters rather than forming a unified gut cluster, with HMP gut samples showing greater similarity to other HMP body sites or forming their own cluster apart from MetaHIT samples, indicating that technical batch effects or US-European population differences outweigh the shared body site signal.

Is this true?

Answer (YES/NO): NO